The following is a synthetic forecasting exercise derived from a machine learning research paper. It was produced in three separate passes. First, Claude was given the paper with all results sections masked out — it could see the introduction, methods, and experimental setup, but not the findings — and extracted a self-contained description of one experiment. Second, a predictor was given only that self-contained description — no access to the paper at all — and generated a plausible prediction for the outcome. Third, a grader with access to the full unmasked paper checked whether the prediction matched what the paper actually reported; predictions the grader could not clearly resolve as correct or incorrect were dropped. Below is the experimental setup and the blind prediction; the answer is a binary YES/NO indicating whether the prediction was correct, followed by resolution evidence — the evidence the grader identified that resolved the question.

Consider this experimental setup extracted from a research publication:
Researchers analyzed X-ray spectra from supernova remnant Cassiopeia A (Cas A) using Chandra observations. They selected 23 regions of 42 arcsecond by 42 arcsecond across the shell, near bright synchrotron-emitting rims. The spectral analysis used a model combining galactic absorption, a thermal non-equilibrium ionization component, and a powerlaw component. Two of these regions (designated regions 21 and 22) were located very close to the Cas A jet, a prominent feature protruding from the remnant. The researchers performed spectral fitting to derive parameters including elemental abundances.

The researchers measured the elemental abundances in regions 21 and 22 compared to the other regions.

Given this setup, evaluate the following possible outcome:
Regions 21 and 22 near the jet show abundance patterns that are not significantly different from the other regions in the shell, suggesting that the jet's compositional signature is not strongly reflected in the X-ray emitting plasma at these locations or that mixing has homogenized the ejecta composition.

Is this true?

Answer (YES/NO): NO